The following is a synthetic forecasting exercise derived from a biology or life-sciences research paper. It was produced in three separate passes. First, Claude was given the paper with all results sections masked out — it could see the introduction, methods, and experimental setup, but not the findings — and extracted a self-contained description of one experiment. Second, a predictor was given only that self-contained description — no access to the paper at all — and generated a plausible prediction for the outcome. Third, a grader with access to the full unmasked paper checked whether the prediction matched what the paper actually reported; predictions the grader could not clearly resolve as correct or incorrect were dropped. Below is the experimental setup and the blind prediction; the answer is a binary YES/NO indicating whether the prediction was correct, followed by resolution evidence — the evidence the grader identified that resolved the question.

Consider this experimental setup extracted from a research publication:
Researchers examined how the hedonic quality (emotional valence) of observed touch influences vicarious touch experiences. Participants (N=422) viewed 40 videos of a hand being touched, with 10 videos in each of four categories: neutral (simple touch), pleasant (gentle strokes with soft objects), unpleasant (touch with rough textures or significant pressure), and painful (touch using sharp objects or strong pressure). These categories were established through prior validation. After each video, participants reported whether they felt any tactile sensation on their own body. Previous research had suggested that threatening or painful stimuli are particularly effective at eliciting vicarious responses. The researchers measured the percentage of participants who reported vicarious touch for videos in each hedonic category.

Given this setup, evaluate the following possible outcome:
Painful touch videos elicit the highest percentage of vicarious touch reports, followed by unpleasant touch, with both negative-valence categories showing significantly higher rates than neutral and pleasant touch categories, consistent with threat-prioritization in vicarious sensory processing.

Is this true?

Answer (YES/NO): NO